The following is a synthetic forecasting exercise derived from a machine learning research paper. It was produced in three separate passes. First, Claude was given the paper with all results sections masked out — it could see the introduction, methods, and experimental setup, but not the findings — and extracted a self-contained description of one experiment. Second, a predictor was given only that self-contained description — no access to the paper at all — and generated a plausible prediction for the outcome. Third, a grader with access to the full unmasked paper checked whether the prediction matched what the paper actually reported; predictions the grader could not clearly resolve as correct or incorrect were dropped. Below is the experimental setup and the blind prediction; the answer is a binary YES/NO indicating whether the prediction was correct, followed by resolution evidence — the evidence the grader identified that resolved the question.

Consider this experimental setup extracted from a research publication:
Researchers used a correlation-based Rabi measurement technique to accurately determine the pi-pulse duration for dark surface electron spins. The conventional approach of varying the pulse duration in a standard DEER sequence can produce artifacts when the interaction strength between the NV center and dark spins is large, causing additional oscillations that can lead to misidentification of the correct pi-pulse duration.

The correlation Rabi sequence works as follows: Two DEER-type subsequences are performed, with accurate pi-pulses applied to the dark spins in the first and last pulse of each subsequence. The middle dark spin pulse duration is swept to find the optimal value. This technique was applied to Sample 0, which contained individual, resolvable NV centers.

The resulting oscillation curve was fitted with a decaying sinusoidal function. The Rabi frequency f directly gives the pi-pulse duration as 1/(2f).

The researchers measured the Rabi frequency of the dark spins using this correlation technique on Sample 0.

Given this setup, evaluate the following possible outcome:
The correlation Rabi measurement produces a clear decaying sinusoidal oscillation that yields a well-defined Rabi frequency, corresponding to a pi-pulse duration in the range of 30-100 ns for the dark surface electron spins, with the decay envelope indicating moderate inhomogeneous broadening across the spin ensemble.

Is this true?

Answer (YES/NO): YES